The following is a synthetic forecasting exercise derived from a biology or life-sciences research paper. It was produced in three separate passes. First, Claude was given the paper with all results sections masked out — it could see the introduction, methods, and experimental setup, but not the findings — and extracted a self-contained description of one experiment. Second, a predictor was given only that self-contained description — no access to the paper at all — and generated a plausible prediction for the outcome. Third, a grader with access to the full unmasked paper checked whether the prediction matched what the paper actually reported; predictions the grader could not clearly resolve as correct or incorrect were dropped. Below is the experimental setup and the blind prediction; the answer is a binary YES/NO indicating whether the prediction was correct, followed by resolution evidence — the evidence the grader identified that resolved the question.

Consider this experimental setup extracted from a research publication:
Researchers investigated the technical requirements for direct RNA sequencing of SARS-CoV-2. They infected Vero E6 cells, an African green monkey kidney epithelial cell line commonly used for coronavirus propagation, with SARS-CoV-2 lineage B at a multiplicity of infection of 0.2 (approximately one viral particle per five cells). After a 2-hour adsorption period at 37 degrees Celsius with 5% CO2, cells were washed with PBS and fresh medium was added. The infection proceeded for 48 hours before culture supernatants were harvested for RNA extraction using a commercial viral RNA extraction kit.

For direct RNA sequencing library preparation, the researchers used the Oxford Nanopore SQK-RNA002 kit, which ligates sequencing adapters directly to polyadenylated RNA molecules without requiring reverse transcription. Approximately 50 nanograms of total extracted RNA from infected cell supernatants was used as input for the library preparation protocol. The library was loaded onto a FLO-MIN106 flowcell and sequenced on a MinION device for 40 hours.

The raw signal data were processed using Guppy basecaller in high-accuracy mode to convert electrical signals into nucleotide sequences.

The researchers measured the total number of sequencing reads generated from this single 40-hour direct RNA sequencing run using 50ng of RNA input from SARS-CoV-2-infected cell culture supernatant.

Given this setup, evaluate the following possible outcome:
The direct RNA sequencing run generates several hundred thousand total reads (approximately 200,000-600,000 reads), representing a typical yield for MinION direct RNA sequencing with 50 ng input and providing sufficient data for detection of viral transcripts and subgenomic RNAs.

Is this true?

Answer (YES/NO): NO